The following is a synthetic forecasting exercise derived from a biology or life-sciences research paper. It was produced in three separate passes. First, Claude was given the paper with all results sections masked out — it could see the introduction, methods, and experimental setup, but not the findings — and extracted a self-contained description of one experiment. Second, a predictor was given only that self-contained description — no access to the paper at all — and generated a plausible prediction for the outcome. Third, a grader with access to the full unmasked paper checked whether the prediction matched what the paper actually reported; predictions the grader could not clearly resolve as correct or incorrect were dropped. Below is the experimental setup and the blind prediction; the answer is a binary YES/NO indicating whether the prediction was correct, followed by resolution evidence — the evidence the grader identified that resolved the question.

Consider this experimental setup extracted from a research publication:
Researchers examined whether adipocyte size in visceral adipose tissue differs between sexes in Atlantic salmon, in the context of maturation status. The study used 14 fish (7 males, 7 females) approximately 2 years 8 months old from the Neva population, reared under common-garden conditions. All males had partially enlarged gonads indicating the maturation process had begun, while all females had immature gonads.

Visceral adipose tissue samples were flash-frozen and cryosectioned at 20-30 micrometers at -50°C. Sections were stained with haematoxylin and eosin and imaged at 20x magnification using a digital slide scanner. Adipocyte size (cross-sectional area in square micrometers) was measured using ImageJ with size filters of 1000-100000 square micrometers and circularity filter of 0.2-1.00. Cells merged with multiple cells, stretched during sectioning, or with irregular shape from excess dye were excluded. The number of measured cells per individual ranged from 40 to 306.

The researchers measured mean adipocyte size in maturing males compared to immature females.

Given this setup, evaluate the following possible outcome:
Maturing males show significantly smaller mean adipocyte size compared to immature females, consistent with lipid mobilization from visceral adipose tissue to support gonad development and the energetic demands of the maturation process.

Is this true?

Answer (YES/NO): NO